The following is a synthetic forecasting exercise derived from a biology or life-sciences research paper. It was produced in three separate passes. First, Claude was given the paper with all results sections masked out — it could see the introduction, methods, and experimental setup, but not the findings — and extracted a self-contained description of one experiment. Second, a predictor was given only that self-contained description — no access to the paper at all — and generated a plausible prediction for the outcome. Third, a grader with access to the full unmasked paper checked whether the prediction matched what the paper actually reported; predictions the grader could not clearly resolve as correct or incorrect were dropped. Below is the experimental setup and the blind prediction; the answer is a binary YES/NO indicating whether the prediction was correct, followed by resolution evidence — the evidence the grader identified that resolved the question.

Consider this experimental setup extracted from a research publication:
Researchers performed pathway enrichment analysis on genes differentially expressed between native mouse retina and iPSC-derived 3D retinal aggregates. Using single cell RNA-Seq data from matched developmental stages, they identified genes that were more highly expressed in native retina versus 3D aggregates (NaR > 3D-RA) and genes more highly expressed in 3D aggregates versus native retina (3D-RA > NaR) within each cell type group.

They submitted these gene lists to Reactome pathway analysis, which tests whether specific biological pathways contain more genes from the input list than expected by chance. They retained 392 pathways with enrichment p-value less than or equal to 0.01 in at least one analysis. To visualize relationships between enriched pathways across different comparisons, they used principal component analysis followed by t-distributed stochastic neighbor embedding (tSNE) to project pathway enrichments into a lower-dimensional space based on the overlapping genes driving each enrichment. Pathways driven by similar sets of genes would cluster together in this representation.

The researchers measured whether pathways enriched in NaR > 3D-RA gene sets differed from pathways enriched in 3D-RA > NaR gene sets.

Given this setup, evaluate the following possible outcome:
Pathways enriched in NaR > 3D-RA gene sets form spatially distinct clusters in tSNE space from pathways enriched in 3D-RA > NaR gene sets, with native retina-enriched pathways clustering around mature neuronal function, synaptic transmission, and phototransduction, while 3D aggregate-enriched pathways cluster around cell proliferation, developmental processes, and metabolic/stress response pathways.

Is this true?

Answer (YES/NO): NO